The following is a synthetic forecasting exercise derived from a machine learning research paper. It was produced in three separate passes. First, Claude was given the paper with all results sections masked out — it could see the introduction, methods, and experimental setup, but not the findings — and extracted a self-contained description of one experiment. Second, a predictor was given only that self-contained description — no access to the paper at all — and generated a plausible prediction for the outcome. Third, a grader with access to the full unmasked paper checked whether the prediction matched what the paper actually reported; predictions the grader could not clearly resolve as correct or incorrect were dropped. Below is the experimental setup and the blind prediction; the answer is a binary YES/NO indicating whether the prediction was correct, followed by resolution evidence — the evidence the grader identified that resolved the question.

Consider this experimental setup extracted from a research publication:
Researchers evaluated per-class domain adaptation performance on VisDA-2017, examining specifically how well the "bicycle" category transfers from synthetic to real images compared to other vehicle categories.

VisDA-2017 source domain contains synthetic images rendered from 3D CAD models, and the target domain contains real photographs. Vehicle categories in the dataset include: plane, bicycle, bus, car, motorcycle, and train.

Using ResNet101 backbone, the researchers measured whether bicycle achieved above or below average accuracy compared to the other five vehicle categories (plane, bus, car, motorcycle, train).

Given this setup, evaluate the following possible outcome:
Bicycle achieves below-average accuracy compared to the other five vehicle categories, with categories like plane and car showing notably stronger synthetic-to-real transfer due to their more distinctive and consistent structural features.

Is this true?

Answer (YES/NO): NO